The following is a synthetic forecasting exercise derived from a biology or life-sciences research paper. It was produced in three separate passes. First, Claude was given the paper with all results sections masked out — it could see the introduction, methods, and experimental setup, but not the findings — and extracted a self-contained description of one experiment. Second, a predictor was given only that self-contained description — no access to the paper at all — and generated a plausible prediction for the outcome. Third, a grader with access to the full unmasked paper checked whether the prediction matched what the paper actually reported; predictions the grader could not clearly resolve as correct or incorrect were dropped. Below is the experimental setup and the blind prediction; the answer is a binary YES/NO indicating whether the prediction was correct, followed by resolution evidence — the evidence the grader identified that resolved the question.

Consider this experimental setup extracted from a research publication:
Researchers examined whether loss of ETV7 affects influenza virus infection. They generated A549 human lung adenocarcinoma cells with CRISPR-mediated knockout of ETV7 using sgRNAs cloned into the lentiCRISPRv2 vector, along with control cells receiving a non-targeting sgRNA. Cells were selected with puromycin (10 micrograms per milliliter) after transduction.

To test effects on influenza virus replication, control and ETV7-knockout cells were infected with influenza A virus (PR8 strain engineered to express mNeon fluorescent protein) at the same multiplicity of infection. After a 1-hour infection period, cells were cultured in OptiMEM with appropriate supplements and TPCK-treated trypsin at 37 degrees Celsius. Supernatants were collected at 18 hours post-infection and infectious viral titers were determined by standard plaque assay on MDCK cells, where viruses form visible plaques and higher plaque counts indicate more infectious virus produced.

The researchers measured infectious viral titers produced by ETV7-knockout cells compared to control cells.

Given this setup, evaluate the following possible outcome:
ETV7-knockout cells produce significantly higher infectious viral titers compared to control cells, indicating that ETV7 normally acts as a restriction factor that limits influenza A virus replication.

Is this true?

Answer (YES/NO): NO